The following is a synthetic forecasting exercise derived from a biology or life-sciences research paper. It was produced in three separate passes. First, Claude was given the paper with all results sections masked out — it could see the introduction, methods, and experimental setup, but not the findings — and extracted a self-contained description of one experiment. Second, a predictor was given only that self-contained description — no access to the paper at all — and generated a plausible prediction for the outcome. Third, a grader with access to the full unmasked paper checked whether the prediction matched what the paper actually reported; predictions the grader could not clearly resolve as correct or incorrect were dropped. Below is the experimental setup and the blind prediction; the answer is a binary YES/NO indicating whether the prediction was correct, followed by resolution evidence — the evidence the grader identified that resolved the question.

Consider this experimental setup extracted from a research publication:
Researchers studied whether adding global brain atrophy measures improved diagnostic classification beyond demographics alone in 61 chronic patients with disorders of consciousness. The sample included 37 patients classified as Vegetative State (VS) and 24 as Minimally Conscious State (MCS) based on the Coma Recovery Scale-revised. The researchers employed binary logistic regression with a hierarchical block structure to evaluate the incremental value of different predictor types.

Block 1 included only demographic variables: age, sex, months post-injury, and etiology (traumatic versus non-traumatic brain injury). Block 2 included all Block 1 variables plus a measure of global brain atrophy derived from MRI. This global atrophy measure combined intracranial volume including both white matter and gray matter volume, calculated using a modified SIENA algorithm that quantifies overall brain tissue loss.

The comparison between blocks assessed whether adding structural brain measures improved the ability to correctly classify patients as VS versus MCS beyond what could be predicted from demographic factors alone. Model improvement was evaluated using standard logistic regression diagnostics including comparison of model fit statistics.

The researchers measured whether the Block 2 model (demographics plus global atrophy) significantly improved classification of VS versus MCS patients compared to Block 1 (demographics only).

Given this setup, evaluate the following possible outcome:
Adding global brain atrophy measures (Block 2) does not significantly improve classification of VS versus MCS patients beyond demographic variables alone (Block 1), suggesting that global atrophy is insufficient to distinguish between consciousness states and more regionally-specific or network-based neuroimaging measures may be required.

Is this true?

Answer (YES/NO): NO